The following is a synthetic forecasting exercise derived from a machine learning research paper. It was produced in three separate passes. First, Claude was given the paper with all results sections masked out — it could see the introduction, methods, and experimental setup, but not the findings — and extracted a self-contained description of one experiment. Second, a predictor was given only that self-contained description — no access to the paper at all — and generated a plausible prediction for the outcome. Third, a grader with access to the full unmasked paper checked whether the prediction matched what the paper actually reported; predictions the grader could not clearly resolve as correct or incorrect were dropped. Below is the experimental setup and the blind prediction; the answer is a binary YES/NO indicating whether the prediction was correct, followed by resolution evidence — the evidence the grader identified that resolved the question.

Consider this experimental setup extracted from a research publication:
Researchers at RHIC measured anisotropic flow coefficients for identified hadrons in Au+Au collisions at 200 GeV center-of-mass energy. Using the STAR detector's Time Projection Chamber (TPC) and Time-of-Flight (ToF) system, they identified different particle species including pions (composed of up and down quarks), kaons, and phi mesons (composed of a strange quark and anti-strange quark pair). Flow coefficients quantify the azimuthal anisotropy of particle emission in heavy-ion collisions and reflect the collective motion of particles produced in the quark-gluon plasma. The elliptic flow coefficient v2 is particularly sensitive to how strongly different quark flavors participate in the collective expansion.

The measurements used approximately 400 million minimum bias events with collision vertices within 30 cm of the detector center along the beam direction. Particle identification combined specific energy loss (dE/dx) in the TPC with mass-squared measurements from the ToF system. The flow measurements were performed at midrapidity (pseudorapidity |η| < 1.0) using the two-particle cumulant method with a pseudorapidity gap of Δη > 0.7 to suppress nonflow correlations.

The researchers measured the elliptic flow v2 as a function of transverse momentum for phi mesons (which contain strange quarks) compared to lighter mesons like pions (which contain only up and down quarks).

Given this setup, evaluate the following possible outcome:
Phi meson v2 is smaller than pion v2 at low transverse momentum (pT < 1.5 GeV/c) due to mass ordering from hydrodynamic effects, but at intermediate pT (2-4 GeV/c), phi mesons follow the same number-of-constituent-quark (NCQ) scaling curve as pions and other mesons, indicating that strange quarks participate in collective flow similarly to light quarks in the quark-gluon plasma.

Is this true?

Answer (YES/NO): YES